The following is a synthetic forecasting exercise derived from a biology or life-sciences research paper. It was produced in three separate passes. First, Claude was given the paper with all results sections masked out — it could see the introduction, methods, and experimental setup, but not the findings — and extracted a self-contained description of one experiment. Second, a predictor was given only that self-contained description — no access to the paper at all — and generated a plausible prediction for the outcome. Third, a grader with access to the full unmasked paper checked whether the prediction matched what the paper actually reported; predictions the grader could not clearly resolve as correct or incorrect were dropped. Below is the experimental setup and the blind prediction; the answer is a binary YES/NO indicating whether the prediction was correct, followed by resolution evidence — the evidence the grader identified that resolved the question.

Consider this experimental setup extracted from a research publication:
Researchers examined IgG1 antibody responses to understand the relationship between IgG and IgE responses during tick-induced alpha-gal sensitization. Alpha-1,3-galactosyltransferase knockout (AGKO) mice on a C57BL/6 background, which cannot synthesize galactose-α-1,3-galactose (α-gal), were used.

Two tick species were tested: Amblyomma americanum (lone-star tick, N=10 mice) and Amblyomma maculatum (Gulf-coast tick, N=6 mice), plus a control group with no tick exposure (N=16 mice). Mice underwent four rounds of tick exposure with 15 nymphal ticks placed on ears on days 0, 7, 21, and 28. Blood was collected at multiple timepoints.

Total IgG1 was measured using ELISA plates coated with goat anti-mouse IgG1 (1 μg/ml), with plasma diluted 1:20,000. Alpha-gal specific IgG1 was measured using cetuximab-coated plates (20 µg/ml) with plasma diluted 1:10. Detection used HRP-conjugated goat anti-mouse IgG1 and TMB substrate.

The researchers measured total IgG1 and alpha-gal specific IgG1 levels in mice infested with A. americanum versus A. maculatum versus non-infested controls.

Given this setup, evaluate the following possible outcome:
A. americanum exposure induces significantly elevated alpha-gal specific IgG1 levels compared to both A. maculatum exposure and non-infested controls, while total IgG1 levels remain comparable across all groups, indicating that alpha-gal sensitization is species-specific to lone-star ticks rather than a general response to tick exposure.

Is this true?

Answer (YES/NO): NO